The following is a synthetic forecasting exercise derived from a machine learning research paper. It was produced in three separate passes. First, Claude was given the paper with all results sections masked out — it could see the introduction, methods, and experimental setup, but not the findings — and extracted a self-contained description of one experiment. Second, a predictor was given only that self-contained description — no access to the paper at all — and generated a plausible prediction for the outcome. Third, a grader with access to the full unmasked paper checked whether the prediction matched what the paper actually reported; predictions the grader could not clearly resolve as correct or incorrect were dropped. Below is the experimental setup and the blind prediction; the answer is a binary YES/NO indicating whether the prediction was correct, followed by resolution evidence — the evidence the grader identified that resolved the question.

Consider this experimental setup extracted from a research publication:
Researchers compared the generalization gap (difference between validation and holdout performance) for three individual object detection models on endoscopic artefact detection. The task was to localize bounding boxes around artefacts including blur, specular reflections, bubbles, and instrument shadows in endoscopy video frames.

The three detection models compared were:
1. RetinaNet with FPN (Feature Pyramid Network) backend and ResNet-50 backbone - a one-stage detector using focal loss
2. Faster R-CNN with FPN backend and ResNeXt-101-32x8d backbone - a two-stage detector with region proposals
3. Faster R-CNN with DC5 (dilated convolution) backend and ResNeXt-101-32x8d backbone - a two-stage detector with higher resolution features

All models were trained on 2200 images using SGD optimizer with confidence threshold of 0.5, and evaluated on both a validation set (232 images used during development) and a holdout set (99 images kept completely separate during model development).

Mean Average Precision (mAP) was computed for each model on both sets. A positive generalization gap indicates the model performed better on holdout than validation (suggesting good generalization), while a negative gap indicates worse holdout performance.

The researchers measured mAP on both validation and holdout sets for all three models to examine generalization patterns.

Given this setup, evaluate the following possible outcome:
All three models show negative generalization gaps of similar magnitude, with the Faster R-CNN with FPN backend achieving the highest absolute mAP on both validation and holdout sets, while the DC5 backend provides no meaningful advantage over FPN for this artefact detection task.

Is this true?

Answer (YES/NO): NO